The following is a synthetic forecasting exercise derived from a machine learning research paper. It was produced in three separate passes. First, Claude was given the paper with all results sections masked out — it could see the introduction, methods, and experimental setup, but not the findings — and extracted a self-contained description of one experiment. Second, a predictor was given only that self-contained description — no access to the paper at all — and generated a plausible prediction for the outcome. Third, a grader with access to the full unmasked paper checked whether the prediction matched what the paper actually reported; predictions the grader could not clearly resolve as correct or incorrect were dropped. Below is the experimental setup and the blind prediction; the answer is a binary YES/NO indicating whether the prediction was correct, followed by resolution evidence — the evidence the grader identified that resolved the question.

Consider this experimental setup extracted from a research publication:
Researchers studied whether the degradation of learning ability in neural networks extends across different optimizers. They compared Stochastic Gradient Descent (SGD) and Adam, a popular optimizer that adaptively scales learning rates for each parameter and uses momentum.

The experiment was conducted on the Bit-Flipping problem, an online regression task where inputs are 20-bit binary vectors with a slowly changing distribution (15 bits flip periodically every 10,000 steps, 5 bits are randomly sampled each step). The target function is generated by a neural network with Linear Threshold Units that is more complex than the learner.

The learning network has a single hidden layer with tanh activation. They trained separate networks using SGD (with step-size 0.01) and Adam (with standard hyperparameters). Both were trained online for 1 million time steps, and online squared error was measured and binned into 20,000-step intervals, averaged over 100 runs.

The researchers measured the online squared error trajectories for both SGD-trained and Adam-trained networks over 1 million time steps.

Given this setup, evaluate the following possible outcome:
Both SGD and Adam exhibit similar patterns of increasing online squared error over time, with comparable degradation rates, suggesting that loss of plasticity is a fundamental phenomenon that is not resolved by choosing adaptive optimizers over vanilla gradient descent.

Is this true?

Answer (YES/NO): YES